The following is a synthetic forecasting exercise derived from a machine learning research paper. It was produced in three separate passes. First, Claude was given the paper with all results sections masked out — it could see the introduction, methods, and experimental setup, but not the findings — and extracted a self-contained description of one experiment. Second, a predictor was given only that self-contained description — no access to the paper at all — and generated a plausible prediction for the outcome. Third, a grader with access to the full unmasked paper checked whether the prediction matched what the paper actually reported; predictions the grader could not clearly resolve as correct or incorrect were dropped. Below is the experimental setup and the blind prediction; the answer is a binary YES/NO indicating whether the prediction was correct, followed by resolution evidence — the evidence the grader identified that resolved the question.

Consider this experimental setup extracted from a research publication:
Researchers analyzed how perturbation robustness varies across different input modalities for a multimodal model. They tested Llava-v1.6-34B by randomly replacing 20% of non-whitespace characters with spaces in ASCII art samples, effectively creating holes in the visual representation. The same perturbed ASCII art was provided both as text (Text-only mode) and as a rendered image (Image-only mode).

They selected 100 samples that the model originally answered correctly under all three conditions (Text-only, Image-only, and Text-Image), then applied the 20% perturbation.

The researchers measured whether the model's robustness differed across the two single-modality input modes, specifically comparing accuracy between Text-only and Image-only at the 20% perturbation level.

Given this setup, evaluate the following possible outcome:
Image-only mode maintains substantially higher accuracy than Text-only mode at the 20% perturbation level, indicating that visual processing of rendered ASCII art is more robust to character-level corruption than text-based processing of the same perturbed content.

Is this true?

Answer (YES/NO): NO